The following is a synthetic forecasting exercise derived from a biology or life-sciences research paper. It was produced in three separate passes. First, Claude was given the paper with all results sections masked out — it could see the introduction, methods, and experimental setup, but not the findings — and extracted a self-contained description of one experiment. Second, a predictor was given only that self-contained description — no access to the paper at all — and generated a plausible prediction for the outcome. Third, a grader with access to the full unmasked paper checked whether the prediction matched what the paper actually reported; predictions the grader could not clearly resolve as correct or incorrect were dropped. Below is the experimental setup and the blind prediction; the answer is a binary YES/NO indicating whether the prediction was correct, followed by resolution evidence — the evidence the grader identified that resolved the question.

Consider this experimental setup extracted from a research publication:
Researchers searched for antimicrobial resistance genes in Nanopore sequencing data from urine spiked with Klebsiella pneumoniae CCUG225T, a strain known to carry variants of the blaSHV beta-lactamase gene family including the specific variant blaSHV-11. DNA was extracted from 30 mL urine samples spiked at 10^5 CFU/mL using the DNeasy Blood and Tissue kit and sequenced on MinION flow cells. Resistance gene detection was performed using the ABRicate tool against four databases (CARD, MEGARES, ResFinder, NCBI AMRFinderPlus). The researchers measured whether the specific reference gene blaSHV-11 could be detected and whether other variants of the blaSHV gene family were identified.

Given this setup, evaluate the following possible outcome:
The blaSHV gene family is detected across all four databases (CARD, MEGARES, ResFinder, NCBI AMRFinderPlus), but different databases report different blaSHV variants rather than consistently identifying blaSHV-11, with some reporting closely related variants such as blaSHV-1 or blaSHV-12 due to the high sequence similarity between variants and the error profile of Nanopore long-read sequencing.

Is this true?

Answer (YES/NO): NO